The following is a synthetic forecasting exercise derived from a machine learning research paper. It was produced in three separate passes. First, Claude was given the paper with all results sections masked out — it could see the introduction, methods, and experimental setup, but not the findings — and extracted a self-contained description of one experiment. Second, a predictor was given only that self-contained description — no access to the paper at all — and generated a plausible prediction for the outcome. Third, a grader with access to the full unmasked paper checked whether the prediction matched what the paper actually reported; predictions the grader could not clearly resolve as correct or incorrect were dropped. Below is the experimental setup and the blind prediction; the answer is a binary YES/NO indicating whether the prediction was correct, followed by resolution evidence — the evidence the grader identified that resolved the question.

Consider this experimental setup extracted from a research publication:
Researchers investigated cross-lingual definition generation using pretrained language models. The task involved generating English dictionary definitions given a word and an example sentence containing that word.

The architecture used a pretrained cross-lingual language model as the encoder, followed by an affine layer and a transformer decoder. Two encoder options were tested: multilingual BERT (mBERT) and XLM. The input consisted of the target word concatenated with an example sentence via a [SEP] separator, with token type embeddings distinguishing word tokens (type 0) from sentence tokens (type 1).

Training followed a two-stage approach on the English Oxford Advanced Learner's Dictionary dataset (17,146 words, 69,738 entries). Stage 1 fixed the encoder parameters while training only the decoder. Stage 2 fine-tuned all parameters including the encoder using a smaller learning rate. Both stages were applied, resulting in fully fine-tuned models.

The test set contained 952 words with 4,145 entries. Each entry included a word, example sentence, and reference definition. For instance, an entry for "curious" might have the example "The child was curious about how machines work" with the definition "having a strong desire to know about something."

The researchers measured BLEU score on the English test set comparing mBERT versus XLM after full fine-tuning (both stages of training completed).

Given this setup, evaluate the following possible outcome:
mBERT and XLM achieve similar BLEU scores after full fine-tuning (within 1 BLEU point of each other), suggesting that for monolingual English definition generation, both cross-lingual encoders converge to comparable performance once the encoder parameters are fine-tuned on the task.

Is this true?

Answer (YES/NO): YES